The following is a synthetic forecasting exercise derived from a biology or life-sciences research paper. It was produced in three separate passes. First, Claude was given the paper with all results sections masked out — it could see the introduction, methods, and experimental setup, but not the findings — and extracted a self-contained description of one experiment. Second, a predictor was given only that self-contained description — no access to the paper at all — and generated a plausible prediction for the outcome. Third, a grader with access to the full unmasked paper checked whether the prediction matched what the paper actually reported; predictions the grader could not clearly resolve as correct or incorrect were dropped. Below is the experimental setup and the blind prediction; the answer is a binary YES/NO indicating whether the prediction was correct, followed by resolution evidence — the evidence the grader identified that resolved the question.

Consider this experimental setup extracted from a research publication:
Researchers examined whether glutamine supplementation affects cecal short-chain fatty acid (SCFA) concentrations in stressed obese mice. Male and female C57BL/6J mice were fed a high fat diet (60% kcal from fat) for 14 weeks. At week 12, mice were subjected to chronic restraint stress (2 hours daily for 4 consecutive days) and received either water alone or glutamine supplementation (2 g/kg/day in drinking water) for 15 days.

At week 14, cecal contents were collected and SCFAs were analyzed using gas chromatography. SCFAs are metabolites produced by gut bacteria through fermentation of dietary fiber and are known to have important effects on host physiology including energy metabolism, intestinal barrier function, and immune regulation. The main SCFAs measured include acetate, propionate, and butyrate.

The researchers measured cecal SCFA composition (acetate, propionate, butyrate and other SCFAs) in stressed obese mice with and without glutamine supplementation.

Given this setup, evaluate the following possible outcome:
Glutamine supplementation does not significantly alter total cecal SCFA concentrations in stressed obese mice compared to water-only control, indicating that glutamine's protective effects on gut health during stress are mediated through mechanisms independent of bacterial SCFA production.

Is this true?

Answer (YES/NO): NO